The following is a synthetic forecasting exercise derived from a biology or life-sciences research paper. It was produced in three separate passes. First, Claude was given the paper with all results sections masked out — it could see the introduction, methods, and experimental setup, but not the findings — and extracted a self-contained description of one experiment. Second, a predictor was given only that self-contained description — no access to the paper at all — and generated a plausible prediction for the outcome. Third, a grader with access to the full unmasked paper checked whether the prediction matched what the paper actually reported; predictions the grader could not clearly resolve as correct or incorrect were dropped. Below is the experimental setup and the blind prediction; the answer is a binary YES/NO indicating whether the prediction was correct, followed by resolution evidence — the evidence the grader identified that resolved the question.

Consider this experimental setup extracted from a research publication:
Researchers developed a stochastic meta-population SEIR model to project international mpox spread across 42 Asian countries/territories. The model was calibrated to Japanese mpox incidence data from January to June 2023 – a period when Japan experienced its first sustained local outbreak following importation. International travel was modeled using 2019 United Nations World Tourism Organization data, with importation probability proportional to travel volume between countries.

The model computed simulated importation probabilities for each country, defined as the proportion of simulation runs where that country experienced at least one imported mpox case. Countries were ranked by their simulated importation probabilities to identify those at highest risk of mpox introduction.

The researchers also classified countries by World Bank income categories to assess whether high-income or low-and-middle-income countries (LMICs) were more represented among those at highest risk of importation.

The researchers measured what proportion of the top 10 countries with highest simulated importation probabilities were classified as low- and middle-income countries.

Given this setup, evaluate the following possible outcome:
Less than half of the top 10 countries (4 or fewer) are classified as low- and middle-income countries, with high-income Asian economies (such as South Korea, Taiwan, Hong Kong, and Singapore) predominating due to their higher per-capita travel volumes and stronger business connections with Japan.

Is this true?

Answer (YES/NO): NO